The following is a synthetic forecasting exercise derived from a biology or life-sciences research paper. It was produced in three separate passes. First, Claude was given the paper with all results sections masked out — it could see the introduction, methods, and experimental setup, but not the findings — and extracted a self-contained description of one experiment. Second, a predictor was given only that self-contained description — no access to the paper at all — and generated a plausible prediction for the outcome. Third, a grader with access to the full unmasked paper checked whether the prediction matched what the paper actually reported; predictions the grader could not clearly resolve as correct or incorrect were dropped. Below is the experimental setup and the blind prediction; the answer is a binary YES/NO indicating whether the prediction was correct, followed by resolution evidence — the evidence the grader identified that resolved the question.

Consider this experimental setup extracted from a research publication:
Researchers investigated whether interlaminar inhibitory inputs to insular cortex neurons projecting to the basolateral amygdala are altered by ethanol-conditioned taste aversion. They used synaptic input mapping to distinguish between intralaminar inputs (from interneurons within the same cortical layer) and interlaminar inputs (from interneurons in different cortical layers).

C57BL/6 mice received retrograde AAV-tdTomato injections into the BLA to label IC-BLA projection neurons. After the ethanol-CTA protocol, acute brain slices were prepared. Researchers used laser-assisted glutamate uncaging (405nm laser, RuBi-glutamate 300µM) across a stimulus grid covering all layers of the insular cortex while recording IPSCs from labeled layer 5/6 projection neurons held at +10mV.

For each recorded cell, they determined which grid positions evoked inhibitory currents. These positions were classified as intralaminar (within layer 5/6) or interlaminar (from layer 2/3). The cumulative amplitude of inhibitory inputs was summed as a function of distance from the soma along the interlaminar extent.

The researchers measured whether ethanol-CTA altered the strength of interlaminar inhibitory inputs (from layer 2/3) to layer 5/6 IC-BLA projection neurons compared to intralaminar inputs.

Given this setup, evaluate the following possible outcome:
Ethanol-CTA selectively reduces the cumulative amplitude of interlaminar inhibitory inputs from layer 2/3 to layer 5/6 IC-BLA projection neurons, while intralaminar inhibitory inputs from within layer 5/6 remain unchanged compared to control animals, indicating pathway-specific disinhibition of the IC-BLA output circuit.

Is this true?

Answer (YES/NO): NO